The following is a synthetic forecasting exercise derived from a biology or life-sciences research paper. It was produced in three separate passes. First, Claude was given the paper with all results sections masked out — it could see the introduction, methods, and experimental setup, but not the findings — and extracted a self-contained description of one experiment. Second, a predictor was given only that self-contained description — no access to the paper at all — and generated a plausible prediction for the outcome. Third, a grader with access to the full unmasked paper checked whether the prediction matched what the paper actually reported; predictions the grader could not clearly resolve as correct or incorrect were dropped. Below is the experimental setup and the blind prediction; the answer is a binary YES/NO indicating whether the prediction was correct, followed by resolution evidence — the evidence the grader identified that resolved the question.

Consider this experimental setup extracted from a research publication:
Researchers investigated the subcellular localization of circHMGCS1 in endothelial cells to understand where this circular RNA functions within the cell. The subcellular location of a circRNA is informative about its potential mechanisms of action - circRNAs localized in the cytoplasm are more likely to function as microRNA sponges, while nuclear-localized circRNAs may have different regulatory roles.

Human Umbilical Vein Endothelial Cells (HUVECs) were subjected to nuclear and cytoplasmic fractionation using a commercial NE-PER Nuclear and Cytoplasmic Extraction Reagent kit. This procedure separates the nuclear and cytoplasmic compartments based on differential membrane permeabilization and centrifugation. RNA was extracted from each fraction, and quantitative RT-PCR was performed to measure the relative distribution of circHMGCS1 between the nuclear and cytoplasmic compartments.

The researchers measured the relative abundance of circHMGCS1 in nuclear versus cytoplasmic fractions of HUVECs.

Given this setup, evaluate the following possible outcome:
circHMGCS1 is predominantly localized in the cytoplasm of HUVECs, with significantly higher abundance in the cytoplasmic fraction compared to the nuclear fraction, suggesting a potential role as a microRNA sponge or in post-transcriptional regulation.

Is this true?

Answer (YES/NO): YES